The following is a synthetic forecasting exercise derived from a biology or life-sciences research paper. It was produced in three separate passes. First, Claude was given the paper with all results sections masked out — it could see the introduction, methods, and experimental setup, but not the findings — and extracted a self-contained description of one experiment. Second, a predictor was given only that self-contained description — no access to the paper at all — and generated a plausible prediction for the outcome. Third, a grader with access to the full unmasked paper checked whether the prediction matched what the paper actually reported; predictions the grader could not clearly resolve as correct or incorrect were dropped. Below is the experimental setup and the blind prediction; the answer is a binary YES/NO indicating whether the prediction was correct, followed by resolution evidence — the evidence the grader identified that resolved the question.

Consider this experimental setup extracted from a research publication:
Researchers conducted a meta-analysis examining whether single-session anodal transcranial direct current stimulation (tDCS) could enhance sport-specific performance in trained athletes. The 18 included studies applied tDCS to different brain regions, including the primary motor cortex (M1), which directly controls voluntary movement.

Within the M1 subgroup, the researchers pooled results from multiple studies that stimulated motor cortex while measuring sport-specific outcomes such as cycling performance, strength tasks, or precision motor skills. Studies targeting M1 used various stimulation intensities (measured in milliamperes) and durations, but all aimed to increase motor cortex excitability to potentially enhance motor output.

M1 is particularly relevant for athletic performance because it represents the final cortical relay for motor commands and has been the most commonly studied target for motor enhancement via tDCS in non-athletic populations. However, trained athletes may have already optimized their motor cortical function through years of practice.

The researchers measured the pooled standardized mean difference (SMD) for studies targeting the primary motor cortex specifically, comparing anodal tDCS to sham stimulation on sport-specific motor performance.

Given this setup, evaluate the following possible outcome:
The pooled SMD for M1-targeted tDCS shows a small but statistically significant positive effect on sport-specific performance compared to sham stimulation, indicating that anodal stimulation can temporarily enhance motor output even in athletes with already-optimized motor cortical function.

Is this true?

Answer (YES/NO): NO